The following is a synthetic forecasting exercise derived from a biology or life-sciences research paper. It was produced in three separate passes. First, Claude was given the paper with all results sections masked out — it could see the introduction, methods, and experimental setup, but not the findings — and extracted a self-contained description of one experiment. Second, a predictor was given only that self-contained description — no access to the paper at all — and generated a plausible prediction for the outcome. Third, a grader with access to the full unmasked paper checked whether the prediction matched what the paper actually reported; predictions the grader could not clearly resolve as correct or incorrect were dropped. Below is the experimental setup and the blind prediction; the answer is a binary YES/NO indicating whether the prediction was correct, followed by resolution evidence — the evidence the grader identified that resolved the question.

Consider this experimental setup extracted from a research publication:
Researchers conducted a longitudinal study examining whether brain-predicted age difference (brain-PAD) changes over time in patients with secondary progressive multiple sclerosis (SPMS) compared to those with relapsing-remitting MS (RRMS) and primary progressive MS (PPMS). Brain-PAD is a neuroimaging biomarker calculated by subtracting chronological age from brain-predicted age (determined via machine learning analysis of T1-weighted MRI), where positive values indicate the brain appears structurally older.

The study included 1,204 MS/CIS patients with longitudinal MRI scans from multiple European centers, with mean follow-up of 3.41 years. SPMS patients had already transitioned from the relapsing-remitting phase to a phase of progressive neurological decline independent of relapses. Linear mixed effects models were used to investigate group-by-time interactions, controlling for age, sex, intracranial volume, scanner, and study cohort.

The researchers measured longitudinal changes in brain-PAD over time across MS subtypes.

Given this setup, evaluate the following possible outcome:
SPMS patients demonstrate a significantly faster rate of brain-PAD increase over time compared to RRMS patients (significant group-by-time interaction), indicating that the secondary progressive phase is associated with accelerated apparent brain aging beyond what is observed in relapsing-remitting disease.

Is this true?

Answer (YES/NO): NO